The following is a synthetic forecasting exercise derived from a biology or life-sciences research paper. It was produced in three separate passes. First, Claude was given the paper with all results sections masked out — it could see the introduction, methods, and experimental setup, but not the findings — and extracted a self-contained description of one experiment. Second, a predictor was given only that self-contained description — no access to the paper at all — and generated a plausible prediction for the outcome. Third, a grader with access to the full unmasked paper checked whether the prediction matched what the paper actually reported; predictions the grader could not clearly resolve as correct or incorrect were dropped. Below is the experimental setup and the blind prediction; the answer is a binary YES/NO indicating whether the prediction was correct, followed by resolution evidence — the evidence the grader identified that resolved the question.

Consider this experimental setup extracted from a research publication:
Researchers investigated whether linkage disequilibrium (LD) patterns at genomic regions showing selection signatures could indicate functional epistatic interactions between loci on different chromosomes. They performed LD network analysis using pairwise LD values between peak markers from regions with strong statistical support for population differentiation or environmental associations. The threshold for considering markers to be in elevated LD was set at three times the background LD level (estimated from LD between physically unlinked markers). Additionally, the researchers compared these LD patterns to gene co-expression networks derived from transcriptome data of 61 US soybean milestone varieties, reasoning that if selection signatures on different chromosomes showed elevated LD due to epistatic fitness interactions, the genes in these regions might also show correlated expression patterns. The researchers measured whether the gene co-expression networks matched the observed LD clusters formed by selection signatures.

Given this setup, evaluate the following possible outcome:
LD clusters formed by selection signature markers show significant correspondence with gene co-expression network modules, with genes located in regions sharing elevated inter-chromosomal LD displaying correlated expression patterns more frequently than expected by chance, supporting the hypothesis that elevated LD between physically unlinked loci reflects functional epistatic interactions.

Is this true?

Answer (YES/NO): NO